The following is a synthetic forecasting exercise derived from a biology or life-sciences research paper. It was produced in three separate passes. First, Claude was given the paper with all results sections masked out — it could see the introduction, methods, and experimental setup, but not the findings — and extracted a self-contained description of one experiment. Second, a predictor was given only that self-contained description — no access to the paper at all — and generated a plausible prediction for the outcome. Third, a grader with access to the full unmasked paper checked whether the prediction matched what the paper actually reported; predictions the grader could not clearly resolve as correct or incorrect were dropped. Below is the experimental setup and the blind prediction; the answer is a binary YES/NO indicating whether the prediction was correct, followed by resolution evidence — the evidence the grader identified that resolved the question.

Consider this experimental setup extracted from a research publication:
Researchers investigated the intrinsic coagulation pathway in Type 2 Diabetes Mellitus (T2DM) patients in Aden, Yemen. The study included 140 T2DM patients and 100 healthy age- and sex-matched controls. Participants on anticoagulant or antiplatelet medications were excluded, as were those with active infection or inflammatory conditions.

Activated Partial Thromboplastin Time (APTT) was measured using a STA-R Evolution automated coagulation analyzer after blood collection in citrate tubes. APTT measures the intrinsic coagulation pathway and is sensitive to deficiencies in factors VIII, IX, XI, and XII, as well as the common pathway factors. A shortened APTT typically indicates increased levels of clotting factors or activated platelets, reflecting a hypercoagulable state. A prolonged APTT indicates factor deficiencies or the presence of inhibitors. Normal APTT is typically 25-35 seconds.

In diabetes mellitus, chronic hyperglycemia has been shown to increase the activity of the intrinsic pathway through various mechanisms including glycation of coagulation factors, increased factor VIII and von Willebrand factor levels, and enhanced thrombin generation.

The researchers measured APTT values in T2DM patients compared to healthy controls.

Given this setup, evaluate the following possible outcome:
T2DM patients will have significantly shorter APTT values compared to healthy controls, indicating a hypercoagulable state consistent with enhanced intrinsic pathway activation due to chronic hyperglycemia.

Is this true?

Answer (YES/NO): YES